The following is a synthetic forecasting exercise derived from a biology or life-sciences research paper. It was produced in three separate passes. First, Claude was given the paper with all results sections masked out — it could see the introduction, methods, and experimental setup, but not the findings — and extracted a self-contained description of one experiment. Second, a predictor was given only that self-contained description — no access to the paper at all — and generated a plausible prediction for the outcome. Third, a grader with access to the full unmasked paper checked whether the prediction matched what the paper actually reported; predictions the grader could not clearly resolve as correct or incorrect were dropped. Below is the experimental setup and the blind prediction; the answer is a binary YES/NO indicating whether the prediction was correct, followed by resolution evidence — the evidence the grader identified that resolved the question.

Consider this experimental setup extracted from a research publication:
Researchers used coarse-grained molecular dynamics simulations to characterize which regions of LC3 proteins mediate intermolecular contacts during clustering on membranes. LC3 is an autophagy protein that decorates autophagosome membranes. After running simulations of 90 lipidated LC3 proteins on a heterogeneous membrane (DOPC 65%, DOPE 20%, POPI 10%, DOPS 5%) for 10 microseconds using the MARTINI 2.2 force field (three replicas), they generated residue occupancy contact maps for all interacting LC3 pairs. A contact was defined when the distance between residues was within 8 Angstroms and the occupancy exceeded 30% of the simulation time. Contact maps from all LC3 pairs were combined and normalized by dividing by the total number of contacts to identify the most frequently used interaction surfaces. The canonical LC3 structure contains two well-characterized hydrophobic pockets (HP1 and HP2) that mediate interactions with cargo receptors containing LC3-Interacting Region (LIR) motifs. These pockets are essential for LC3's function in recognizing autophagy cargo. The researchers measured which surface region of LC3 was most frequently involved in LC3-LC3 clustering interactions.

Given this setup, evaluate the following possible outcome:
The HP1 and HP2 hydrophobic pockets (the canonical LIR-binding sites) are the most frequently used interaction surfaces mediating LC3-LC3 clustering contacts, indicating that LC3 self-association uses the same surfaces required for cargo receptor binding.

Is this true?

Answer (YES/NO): NO